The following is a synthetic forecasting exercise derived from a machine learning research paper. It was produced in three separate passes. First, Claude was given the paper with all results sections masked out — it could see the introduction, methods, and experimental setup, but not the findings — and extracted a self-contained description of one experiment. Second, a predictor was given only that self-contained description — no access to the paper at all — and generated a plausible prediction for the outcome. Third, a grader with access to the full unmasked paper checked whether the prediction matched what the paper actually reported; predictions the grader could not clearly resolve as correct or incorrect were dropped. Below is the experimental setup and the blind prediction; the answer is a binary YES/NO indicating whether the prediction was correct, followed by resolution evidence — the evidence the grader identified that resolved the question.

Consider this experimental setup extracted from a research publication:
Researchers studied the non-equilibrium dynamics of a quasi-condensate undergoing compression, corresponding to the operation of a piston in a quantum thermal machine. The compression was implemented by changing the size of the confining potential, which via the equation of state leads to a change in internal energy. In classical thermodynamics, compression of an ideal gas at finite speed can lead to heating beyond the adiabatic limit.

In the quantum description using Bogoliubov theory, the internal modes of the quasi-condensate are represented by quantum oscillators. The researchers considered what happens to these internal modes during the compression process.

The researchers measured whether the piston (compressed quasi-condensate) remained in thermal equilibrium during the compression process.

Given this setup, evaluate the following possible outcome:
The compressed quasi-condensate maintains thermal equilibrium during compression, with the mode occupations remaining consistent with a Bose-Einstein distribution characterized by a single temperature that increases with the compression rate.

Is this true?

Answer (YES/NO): NO